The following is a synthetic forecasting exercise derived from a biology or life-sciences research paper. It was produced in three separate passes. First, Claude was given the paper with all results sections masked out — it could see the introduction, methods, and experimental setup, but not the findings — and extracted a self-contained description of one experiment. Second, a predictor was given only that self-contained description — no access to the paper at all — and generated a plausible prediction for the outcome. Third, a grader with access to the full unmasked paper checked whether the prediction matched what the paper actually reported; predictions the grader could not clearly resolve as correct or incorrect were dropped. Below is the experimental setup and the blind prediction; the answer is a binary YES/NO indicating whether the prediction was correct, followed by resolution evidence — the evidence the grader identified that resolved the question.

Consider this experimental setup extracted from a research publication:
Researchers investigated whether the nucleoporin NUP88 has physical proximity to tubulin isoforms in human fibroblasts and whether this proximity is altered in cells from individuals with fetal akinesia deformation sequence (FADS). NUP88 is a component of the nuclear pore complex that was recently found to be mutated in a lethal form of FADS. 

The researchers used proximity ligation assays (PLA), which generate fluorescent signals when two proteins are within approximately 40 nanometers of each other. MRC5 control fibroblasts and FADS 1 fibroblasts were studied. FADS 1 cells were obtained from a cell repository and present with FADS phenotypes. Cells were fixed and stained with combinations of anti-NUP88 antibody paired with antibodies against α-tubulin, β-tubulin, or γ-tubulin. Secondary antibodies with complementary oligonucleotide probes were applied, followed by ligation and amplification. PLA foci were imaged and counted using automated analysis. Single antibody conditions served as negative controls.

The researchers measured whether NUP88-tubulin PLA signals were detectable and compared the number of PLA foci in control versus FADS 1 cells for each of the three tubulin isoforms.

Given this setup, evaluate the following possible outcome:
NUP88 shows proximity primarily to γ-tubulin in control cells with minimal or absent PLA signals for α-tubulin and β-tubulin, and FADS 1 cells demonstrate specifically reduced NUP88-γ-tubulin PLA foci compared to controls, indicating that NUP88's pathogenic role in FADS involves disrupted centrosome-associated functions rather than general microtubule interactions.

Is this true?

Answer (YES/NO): NO